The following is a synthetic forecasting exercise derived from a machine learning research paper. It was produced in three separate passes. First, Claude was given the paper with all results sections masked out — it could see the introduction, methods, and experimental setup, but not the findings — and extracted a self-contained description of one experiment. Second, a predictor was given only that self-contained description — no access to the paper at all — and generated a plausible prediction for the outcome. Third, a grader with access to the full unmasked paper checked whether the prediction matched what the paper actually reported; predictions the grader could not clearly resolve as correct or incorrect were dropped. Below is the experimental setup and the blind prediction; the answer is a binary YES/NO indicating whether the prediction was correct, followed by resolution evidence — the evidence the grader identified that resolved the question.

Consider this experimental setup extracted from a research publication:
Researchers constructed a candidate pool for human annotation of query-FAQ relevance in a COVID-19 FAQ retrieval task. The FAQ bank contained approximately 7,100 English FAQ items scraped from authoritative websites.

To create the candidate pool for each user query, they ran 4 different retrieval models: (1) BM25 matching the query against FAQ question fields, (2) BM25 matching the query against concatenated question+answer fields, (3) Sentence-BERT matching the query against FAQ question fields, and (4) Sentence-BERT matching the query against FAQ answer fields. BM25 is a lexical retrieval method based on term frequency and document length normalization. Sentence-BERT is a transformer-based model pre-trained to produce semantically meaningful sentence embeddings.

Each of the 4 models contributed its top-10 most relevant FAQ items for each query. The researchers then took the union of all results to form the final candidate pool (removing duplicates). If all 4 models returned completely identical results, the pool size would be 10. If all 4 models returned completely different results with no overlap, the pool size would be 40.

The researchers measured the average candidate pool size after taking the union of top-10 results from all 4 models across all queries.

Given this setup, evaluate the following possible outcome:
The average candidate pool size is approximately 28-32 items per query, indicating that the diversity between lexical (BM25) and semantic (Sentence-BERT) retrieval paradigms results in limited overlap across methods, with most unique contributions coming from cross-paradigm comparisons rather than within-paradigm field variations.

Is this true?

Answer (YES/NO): YES